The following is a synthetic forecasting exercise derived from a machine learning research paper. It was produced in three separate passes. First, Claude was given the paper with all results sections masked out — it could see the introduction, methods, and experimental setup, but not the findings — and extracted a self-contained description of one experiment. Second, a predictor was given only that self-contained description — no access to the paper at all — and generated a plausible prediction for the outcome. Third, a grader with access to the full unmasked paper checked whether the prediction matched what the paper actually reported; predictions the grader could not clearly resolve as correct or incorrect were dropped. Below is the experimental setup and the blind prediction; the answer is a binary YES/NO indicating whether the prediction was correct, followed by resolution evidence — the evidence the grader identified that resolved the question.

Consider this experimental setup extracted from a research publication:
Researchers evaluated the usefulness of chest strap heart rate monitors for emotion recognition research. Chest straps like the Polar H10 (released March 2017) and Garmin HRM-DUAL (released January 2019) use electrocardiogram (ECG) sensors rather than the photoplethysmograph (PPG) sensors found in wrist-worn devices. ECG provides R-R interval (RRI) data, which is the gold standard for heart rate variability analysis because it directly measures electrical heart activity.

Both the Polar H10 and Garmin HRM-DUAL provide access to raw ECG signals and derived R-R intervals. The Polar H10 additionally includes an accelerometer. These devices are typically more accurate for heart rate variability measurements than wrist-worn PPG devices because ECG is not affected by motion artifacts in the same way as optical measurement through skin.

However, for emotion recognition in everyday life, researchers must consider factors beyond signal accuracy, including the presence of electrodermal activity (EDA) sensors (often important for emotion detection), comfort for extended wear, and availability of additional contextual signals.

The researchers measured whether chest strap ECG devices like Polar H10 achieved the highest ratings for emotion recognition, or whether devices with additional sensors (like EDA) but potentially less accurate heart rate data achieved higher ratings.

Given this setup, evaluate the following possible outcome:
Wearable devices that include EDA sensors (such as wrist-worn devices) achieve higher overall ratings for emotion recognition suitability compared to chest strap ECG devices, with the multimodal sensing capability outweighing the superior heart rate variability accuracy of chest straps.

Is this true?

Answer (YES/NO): YES